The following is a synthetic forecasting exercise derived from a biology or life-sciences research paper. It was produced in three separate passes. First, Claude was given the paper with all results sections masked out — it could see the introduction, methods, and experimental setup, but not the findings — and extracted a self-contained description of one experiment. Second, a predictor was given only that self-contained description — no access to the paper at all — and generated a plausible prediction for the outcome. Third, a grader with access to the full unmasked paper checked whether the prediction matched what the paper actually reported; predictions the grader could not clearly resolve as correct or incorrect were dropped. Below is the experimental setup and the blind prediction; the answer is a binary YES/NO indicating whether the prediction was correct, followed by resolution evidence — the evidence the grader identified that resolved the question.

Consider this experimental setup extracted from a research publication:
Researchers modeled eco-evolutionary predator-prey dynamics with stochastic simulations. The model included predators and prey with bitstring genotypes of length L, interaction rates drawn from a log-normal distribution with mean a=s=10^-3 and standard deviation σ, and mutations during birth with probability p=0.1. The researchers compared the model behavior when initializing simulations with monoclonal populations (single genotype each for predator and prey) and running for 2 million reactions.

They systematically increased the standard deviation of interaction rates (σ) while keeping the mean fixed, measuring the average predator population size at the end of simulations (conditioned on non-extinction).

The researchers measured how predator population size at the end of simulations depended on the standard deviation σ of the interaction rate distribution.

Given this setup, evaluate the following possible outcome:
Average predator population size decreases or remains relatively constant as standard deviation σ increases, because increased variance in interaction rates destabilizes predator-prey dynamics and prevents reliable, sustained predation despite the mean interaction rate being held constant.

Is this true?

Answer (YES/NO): NO